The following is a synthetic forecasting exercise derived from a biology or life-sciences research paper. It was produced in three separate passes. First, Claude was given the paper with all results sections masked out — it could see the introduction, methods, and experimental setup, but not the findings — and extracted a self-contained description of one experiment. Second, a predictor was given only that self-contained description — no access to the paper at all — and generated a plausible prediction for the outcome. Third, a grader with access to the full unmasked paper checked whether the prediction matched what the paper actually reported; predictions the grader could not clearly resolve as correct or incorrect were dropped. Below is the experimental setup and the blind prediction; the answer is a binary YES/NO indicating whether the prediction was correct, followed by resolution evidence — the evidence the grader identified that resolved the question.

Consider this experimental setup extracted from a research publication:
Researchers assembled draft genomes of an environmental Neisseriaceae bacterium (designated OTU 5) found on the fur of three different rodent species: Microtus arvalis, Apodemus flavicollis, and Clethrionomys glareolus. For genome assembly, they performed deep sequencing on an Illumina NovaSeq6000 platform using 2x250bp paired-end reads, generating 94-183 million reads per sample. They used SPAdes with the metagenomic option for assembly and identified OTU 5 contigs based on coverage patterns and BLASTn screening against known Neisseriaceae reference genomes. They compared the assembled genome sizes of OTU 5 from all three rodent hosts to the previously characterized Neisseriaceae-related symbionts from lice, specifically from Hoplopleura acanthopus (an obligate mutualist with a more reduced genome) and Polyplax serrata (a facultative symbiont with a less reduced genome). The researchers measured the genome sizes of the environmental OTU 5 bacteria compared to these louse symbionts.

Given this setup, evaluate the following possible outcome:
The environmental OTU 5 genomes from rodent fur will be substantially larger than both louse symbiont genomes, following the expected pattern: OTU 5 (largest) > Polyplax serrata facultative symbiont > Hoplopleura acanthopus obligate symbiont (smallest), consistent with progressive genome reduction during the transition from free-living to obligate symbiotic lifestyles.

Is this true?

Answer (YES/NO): NO